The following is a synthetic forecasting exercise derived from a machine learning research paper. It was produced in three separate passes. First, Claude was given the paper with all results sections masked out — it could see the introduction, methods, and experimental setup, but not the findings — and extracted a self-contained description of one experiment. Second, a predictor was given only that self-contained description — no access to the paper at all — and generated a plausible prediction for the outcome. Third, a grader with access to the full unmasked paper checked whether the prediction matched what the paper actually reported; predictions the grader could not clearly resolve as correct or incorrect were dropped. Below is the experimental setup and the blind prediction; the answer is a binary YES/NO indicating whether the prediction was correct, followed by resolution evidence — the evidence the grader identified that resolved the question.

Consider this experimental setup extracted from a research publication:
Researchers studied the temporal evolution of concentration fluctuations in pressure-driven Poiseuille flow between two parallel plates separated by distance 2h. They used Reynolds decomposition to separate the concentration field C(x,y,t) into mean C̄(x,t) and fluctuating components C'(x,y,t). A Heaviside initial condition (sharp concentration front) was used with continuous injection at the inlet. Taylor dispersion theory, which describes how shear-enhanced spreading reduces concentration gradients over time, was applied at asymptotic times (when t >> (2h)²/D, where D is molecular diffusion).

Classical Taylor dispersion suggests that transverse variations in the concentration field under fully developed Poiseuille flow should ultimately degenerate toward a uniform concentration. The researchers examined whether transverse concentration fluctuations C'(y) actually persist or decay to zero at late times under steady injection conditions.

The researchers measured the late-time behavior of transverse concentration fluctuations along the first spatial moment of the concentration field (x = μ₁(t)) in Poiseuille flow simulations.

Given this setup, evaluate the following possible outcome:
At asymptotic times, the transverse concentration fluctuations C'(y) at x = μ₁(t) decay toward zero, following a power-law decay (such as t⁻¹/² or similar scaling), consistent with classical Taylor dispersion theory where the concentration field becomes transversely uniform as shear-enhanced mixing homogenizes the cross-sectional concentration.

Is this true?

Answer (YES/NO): NO